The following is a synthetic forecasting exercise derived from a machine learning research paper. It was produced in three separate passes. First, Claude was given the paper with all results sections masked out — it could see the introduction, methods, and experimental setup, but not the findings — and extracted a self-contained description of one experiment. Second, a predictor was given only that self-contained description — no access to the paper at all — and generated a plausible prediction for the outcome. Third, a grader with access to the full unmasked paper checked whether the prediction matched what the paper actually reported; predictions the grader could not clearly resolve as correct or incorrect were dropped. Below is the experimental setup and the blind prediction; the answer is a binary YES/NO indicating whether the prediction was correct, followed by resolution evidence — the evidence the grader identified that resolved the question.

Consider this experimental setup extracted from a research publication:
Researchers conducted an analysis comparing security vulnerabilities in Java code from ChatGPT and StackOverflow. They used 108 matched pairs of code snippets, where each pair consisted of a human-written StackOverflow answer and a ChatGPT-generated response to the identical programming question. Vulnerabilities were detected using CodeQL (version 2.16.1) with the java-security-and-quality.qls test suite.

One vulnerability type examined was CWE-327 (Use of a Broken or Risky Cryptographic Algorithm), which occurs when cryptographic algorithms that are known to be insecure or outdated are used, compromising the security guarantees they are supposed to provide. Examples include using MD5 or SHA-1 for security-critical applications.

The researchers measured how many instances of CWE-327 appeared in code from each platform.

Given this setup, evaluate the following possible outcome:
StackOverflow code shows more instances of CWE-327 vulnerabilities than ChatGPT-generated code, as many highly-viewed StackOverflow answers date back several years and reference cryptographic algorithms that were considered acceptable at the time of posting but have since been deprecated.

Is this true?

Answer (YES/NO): YES